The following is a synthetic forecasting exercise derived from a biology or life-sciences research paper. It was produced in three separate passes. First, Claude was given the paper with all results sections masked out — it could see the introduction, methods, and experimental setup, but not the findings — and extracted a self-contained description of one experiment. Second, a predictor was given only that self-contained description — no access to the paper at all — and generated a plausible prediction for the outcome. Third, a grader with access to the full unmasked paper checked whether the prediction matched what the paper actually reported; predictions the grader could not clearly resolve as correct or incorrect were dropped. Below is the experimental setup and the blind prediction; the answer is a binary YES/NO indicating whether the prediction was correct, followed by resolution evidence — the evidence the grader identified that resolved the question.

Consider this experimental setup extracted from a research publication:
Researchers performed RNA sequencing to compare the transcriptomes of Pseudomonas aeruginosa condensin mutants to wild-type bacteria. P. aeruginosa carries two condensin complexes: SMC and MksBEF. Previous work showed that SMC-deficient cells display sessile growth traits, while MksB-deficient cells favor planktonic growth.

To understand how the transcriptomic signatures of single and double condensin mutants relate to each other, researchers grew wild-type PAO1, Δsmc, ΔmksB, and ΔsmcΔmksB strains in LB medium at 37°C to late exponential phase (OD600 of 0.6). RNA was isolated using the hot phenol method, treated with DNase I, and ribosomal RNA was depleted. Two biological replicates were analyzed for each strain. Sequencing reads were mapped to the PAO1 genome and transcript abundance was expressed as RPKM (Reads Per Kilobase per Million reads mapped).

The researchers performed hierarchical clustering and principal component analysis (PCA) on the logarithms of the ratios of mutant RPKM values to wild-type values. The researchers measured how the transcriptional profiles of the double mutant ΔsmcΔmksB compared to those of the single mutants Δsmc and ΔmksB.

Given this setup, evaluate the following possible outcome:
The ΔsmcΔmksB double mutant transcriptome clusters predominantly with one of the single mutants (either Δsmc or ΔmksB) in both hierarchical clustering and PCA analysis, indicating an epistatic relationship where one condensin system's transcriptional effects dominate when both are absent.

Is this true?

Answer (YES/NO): NO